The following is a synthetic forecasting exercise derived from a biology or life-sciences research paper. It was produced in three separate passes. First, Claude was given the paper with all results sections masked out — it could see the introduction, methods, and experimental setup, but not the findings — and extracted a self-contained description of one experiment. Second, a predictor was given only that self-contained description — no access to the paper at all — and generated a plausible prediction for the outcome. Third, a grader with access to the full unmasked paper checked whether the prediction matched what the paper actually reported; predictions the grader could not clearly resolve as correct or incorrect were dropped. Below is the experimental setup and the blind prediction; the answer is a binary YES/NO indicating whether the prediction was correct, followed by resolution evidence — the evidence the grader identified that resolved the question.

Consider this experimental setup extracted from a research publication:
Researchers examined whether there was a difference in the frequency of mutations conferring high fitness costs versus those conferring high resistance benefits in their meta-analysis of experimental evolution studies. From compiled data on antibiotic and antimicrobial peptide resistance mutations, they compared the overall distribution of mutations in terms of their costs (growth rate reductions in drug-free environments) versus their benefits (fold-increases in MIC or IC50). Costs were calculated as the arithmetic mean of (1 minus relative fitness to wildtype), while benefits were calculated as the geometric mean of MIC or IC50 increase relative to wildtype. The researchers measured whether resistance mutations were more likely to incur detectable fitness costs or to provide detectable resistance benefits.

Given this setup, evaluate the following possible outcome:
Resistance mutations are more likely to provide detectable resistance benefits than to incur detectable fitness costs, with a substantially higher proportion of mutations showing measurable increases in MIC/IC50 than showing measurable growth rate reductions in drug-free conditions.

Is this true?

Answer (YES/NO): NO